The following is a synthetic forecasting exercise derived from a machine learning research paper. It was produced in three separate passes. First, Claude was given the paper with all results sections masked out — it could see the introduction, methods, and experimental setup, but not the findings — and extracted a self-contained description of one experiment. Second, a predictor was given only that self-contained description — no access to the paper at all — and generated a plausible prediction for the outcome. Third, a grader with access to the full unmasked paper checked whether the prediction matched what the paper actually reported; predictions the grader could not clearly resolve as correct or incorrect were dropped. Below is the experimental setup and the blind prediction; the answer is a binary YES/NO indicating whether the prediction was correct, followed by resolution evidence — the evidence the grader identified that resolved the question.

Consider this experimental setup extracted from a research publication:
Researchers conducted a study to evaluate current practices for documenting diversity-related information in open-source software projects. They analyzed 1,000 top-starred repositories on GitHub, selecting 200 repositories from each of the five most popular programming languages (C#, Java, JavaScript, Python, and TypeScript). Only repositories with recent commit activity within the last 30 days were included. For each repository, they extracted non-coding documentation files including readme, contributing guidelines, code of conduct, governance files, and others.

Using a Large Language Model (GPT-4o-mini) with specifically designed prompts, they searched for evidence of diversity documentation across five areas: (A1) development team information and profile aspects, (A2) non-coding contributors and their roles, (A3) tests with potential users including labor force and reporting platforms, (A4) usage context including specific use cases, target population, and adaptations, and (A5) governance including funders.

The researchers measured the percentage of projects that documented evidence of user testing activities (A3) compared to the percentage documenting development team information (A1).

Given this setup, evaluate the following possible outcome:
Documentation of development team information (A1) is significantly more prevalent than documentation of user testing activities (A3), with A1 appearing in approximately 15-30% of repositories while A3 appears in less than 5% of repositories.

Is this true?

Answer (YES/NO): YES